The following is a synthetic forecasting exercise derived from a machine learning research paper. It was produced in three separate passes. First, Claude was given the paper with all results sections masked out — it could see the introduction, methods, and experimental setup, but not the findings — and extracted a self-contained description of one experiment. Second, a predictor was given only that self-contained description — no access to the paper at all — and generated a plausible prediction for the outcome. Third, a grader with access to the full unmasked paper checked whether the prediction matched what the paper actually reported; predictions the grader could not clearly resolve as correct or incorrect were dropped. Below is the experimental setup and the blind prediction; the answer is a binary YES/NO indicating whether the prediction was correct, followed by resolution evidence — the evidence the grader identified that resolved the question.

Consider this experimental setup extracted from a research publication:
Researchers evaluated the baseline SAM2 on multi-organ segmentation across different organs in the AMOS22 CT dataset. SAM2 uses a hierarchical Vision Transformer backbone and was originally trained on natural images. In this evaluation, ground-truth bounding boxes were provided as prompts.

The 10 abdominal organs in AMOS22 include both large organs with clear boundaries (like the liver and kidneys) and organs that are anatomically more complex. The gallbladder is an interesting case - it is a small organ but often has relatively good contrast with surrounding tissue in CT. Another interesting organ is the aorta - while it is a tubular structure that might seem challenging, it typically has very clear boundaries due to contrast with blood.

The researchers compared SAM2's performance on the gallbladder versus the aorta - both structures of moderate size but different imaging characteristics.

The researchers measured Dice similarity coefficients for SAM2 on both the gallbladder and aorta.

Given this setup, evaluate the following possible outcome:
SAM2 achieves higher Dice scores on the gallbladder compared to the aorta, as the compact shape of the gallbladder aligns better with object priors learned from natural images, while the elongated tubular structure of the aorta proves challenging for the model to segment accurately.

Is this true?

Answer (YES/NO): NO